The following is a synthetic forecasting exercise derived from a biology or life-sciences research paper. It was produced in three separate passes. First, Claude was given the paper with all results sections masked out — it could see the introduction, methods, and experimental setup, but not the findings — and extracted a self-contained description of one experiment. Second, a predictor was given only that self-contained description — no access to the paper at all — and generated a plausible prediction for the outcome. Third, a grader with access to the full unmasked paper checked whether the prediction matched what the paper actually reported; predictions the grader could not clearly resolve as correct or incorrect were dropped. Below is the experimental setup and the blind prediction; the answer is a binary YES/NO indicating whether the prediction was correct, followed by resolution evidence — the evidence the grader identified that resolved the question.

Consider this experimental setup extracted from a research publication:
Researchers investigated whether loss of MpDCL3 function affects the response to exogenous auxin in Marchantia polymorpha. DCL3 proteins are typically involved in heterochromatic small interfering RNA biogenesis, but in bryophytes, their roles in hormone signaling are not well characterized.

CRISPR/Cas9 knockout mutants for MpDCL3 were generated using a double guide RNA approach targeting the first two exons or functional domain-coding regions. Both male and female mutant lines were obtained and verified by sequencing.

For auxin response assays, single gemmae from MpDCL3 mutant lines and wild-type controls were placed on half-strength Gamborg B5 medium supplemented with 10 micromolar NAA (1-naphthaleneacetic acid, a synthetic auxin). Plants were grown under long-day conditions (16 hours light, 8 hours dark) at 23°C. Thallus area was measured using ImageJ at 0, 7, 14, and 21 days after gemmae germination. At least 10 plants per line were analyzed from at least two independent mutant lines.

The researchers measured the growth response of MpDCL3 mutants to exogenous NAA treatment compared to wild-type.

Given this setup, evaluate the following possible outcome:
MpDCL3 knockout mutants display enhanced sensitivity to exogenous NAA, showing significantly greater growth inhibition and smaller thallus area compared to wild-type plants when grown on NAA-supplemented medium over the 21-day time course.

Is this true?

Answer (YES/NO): NO